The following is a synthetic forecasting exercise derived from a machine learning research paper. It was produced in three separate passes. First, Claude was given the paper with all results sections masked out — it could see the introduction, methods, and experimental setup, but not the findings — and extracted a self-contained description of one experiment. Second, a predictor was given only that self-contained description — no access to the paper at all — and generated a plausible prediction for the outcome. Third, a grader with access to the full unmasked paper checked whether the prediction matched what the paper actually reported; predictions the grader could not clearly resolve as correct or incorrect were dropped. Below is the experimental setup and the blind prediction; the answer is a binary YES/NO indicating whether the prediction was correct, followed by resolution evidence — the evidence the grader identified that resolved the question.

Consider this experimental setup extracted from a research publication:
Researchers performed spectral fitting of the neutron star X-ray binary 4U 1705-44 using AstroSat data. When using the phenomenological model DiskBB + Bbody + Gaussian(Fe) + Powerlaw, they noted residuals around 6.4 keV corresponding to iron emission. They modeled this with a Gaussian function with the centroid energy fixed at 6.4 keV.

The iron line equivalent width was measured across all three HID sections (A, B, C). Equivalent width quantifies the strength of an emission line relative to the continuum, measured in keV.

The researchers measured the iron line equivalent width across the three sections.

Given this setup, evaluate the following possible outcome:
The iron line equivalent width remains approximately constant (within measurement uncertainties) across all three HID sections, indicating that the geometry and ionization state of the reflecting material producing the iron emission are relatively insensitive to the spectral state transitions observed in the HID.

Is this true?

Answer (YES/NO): YES